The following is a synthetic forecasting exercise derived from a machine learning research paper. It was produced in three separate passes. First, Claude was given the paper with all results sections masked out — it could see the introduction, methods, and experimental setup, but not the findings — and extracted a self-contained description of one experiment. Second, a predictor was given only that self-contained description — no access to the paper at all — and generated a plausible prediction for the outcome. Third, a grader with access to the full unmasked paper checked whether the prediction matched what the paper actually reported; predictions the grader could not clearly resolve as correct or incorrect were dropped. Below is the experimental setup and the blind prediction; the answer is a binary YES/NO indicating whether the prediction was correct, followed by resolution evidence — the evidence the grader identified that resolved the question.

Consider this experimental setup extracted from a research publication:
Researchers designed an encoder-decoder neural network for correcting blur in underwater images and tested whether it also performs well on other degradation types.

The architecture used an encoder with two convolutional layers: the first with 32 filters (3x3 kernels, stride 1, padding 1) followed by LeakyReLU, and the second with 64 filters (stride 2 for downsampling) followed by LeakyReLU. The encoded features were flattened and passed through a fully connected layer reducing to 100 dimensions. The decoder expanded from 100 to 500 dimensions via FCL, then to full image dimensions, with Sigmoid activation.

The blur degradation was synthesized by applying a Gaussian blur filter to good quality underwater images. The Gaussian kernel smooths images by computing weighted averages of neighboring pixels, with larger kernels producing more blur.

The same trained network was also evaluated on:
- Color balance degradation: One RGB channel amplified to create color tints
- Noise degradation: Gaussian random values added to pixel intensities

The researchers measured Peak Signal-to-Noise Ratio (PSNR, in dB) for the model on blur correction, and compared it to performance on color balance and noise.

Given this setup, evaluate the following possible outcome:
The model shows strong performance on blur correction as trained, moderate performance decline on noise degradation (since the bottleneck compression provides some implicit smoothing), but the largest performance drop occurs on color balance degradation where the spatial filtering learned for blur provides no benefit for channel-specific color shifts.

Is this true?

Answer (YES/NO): YES